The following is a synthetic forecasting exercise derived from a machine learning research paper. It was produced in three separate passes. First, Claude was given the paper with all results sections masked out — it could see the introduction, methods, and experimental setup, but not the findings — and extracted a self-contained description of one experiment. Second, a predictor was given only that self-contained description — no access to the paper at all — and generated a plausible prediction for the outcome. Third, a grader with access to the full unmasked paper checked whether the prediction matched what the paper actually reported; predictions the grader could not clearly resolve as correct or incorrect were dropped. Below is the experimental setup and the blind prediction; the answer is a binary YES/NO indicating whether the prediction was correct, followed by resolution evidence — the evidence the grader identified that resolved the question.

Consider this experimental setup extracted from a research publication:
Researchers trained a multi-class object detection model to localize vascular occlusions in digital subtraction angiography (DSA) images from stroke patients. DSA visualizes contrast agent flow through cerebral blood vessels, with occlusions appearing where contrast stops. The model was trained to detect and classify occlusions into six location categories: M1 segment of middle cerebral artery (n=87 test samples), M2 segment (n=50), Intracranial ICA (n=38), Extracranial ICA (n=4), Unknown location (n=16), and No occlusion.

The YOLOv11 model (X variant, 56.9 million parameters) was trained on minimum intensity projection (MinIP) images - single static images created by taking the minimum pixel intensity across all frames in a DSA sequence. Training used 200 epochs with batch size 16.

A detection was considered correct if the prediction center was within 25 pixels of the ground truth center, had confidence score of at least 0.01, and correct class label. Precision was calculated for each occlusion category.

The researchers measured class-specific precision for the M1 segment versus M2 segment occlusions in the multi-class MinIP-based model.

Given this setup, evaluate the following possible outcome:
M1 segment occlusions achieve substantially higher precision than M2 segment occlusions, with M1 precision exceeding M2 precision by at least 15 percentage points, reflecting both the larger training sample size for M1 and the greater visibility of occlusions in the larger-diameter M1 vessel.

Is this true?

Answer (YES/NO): YES